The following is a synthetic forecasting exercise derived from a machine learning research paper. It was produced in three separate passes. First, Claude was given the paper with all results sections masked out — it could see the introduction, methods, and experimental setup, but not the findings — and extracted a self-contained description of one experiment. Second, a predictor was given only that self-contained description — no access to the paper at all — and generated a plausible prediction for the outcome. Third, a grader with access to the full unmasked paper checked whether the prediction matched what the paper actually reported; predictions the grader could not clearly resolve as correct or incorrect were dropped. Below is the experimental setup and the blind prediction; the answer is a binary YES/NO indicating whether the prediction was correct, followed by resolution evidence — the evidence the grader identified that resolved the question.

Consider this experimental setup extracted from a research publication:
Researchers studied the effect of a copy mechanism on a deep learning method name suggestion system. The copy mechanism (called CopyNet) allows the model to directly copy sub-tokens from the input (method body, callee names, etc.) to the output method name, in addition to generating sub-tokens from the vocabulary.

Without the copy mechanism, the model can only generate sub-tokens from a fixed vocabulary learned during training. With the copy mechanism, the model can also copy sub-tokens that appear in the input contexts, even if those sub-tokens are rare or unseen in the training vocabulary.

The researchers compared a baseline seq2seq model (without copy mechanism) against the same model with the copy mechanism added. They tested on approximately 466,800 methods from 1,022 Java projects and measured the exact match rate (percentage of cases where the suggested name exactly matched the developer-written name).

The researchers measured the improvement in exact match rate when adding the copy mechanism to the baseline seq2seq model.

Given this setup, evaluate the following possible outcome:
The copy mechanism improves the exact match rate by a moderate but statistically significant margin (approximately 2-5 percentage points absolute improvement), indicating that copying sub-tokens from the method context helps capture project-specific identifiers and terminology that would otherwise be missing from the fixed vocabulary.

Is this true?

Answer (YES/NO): YES